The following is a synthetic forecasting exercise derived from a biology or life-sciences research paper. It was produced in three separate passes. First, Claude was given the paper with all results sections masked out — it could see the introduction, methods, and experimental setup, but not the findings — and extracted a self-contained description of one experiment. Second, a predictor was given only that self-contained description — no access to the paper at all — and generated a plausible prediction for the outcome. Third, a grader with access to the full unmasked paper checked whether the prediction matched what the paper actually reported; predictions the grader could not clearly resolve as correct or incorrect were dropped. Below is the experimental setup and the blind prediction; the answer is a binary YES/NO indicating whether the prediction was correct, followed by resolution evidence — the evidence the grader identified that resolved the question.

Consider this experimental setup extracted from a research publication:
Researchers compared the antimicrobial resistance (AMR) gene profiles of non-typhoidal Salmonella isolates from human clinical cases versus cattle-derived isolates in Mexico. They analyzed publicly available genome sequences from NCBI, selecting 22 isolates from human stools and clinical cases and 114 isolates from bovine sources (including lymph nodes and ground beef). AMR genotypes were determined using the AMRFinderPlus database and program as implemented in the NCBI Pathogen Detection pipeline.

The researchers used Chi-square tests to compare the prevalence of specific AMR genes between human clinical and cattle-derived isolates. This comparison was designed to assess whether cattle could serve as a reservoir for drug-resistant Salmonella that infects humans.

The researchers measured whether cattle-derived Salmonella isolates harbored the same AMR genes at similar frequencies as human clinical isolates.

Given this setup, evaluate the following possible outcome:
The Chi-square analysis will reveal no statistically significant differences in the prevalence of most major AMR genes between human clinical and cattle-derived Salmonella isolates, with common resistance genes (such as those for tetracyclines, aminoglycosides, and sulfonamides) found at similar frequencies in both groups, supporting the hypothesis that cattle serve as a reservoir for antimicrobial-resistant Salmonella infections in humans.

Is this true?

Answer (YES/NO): NO